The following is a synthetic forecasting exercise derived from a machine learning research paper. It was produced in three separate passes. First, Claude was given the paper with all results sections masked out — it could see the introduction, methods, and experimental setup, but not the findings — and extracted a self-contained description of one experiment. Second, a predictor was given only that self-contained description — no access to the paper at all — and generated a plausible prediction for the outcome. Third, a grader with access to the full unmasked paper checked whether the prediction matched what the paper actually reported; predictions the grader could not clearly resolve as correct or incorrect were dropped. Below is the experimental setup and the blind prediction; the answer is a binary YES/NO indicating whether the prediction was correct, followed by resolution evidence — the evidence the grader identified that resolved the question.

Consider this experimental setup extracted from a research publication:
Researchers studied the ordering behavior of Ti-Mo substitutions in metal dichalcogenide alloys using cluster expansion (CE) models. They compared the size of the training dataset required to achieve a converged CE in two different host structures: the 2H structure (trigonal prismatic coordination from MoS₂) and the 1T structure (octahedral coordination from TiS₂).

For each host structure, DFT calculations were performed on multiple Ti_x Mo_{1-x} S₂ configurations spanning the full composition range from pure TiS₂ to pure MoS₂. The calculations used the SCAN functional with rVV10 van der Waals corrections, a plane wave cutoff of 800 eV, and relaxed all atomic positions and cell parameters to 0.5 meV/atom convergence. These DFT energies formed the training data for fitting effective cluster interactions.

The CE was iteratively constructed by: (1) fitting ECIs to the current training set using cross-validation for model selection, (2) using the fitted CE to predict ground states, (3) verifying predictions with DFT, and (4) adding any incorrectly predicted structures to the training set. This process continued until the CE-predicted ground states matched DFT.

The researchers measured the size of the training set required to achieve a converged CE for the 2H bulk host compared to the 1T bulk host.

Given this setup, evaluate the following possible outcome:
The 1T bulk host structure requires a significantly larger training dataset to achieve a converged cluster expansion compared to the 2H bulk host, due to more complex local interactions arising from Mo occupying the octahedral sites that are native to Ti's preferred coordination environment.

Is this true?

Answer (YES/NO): YES